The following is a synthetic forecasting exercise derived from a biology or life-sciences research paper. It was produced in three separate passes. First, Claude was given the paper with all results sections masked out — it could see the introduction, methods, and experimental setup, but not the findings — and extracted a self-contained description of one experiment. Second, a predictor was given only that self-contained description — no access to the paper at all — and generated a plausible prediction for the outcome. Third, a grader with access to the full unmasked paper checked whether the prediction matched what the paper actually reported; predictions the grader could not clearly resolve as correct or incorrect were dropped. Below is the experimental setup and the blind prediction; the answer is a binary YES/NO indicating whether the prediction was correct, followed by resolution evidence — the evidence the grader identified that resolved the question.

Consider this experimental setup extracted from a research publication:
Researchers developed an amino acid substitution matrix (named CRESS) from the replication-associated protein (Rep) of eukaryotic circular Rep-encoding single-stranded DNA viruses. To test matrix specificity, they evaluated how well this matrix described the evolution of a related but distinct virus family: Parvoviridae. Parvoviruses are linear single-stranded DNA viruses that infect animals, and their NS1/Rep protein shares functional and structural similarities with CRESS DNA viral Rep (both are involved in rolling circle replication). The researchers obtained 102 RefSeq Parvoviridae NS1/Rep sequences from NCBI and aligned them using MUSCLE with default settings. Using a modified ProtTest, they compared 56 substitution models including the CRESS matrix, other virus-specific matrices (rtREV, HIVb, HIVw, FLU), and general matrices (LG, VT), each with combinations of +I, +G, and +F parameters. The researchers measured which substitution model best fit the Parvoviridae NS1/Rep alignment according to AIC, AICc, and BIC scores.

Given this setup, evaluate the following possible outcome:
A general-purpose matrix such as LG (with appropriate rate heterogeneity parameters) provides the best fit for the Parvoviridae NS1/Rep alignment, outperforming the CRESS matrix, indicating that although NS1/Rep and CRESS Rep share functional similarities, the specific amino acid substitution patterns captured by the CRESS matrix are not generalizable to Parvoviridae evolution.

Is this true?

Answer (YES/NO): NO